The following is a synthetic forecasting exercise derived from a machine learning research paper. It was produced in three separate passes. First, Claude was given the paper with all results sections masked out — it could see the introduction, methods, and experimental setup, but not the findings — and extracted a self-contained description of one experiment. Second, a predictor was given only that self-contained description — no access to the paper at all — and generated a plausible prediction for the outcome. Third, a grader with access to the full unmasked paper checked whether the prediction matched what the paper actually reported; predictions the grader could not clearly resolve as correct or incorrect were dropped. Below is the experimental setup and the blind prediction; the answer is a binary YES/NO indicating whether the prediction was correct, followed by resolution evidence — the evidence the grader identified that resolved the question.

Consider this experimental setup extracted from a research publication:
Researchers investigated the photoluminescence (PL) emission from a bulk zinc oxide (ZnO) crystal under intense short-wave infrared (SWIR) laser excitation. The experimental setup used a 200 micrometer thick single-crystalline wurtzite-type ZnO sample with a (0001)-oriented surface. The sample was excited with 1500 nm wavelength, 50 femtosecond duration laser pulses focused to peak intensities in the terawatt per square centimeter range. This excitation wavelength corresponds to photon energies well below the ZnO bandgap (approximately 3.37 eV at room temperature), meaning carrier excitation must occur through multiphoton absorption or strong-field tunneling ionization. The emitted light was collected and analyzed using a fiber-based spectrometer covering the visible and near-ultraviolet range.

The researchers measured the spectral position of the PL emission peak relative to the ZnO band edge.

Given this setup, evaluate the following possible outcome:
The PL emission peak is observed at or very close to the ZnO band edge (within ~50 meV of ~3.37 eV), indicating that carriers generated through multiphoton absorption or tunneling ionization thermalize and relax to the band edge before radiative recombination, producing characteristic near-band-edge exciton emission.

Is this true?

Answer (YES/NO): NO